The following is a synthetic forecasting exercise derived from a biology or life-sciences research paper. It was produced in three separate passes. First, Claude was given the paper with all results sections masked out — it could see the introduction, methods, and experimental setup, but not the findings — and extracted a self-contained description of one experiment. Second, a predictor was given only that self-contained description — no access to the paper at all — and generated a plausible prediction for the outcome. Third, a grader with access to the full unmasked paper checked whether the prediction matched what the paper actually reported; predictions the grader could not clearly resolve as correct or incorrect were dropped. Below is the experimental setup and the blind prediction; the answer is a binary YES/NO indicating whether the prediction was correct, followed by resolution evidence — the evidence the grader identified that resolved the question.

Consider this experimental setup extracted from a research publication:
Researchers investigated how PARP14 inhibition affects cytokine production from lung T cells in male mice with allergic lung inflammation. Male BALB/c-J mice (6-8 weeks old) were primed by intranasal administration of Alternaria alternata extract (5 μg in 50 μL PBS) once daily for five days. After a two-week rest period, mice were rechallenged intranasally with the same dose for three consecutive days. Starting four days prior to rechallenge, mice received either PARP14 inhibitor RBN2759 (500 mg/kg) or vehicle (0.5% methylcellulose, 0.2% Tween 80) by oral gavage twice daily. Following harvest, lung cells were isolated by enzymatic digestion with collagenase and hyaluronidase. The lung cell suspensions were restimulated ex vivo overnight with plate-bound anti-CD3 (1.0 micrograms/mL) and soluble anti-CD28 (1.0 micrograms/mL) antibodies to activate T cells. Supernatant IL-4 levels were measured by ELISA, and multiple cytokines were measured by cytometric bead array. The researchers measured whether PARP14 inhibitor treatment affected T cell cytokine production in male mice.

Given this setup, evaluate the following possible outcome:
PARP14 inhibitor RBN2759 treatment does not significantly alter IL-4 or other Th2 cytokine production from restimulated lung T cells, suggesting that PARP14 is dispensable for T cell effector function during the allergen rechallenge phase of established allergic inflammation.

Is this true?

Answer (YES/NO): NO